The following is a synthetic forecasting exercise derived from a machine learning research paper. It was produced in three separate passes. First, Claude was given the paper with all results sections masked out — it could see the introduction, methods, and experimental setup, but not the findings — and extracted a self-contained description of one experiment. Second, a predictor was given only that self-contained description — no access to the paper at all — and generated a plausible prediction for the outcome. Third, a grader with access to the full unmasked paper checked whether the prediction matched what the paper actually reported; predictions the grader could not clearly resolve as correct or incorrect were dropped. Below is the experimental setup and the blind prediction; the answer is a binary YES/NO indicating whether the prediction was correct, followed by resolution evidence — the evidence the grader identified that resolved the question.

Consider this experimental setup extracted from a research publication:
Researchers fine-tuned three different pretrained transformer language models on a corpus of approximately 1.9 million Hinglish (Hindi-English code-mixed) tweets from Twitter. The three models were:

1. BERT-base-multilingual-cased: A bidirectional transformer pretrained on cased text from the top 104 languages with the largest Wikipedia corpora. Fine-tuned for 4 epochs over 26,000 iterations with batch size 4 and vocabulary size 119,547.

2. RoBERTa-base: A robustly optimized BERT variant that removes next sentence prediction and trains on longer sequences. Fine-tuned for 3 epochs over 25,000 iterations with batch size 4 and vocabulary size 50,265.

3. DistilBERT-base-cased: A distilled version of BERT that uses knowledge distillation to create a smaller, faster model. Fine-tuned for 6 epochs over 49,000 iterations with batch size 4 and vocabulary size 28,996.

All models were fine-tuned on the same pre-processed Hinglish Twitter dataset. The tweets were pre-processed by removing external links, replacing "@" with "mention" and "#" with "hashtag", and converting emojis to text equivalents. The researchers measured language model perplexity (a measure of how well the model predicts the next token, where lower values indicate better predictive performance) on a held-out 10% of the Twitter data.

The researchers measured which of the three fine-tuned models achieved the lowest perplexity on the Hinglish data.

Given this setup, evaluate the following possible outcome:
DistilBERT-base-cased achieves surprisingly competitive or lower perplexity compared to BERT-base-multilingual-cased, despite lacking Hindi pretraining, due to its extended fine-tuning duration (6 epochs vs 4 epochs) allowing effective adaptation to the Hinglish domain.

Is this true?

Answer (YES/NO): YES